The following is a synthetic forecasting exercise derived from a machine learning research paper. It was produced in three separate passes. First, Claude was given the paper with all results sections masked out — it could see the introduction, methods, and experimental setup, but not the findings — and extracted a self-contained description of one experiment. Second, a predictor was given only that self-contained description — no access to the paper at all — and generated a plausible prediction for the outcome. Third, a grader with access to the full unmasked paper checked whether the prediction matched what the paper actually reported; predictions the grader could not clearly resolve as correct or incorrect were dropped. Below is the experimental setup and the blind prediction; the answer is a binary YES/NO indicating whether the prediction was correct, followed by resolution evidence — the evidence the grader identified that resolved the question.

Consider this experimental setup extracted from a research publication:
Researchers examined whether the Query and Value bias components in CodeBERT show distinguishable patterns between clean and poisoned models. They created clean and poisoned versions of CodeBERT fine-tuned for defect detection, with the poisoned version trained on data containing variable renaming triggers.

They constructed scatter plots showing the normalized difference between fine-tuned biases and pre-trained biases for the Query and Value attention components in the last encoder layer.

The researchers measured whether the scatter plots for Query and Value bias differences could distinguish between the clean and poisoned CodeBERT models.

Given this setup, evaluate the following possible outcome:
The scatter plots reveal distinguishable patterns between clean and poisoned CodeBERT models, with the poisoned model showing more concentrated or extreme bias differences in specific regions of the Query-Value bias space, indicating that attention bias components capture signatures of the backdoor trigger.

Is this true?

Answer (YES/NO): NO